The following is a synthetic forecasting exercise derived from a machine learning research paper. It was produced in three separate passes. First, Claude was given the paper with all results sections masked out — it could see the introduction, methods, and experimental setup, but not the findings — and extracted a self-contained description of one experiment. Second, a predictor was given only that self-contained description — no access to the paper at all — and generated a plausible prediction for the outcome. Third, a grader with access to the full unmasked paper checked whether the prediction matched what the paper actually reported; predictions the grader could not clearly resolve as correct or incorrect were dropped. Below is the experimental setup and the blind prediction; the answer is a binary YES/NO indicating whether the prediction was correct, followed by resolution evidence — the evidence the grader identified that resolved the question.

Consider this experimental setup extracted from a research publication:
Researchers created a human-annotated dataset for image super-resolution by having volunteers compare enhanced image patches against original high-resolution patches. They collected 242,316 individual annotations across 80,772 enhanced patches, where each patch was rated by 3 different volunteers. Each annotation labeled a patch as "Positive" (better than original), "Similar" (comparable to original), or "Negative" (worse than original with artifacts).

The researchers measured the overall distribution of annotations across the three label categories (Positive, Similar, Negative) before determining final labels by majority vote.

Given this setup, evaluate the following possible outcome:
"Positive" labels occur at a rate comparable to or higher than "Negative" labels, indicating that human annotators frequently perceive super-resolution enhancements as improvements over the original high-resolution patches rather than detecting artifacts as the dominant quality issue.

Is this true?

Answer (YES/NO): YES